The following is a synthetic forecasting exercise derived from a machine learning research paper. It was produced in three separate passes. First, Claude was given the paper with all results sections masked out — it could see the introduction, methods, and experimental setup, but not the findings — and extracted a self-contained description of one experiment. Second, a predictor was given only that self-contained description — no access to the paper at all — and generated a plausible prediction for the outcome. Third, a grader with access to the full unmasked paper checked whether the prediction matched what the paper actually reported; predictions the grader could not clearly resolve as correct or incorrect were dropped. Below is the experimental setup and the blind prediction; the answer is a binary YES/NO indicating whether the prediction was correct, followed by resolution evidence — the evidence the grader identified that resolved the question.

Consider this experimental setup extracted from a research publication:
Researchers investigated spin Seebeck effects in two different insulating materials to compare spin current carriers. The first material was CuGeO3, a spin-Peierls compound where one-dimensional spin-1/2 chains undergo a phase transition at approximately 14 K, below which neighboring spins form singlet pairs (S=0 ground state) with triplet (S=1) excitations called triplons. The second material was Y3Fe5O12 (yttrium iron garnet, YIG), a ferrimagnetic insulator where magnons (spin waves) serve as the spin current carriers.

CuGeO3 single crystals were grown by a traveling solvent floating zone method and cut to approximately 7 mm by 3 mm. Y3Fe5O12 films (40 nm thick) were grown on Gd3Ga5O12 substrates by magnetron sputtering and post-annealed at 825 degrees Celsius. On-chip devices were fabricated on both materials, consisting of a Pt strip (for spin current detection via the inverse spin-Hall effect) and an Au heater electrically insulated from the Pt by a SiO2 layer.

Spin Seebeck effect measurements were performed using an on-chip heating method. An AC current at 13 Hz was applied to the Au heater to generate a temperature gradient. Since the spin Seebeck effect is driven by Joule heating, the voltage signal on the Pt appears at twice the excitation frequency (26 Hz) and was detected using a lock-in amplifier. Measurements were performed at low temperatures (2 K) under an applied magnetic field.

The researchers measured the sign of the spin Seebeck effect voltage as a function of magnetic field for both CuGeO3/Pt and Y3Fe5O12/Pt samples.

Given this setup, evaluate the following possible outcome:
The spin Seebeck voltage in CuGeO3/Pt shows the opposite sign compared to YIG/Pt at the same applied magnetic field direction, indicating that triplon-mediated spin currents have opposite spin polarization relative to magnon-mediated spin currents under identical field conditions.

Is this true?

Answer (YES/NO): YES